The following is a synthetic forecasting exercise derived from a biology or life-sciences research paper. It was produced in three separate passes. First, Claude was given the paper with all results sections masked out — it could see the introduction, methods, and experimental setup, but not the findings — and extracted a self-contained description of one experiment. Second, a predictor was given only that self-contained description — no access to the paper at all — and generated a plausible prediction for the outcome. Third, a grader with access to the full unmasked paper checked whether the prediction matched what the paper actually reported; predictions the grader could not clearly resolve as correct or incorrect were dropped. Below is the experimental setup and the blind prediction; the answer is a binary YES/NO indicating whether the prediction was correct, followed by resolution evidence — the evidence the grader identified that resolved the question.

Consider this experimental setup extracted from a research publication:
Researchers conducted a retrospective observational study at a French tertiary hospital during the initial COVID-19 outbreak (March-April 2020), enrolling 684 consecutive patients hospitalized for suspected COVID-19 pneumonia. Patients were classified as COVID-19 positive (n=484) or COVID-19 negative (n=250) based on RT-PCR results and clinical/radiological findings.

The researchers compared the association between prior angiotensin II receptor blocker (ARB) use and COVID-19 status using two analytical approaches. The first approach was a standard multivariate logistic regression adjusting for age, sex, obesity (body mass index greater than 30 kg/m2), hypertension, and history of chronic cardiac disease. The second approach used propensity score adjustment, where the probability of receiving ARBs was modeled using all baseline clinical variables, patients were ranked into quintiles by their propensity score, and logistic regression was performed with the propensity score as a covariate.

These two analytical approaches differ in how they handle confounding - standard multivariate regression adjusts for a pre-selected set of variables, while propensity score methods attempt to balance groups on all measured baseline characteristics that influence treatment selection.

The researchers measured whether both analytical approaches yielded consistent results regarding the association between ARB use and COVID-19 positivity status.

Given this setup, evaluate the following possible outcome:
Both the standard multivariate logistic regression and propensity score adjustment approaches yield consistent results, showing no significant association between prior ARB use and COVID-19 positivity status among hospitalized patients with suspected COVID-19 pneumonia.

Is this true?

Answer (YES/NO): NO